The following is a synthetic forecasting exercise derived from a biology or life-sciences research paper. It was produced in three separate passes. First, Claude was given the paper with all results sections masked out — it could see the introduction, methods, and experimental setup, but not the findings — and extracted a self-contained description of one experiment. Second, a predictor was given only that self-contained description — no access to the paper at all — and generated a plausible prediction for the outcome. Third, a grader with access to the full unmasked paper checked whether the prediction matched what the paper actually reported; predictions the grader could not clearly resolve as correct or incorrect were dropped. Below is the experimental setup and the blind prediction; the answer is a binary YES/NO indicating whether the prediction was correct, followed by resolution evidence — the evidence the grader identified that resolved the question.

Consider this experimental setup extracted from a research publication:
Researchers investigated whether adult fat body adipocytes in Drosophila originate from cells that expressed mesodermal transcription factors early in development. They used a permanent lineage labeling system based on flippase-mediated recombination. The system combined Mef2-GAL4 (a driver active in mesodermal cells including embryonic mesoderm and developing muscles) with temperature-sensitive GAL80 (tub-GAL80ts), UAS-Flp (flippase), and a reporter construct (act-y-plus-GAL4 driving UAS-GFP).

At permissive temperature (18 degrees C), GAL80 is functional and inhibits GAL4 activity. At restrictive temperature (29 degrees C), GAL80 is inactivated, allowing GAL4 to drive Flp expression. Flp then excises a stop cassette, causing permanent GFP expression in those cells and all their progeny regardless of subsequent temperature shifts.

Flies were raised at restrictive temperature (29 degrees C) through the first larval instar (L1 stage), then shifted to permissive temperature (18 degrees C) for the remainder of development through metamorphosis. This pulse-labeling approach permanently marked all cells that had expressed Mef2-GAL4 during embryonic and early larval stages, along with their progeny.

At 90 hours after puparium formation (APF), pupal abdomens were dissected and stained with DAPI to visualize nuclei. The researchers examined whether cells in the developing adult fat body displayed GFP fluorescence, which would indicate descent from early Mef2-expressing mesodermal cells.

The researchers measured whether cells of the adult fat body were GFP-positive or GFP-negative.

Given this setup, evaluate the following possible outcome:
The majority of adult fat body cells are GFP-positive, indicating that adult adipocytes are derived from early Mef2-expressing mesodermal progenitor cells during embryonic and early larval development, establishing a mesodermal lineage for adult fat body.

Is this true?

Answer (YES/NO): YES